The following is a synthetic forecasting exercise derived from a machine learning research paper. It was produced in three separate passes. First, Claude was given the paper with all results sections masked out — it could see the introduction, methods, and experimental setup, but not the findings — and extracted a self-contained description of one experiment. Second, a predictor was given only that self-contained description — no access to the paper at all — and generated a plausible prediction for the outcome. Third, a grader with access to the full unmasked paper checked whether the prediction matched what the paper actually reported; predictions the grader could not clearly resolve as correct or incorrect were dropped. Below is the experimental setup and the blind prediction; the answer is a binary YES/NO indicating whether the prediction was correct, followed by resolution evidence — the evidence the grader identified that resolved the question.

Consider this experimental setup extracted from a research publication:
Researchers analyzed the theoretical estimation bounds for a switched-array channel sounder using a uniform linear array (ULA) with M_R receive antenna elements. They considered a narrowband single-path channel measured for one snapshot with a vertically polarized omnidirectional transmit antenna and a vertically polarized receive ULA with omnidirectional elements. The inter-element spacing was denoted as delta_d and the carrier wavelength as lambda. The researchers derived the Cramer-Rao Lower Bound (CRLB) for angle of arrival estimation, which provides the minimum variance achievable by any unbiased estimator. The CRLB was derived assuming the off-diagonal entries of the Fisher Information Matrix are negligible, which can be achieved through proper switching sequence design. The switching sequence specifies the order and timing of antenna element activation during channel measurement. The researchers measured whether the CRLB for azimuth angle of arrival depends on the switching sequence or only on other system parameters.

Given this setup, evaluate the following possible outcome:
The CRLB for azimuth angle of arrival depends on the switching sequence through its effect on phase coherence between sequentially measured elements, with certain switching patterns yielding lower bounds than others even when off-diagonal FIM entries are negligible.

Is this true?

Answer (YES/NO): NO